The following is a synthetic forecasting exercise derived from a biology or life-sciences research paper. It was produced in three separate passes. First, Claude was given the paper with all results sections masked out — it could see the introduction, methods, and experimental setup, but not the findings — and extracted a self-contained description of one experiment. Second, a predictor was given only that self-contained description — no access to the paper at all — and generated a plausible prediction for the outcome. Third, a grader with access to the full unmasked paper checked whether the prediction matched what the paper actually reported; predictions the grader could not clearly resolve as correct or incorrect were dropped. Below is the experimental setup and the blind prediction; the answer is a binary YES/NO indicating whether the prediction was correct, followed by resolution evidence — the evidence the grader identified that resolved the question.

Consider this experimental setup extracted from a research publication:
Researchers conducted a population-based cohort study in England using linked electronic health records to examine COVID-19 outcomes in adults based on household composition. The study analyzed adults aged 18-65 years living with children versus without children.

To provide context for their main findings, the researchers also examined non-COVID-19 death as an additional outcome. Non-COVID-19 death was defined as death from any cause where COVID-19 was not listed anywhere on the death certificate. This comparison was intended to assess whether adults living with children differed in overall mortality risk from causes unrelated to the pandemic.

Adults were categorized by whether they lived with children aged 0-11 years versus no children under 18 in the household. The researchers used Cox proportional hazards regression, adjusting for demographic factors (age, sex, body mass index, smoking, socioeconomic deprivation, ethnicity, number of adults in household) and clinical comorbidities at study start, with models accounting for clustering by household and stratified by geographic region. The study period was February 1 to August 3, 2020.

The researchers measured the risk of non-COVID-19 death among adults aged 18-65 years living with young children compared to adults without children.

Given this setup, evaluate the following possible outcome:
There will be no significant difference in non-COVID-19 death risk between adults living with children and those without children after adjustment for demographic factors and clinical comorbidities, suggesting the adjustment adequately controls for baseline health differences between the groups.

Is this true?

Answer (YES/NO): NO